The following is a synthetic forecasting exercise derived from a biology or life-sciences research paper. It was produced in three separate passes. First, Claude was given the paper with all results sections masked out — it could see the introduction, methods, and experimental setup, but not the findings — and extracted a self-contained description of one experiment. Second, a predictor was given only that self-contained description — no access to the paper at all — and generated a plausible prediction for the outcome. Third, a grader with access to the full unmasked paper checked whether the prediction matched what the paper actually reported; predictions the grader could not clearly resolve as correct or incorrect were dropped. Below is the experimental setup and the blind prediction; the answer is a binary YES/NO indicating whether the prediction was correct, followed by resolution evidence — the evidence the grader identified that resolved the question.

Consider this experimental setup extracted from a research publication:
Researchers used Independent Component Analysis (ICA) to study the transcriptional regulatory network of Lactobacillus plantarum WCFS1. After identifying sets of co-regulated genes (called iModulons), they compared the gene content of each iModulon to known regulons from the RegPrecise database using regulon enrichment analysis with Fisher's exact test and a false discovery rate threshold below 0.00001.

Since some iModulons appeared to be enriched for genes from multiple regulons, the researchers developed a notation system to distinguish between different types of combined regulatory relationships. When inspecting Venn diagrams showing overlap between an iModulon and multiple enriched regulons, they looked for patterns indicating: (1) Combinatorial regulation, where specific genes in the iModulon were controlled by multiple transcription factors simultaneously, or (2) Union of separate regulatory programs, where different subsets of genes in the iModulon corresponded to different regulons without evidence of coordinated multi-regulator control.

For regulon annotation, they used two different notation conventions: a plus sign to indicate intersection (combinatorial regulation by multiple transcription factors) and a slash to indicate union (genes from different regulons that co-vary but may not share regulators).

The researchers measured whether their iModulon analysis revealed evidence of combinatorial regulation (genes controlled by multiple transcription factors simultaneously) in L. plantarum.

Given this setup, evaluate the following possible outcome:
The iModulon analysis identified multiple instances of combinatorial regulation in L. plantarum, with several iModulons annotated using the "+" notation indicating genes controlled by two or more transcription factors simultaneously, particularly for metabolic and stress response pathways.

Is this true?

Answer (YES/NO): NO